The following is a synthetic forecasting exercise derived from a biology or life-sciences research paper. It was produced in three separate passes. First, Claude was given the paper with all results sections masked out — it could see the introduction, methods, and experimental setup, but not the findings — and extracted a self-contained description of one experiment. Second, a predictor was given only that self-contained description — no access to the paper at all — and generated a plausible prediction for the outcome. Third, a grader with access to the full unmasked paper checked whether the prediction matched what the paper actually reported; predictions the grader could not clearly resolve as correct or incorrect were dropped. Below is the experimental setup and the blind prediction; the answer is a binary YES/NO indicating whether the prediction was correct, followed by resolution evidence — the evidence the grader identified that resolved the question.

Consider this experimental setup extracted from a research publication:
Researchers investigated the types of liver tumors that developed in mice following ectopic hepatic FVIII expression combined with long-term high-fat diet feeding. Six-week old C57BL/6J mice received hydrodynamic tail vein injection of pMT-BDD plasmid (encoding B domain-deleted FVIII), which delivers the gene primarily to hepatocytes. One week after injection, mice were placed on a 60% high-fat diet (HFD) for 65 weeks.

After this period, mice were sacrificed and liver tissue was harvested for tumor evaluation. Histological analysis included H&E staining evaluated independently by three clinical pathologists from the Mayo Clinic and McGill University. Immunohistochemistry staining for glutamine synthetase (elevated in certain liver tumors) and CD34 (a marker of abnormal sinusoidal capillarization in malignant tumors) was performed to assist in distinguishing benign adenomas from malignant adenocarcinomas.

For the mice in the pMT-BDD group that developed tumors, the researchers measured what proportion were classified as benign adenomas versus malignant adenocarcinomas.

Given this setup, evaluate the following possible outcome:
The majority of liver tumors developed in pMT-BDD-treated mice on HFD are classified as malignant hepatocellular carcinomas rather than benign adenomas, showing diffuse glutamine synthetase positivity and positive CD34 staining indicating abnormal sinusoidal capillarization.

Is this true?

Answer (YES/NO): NO